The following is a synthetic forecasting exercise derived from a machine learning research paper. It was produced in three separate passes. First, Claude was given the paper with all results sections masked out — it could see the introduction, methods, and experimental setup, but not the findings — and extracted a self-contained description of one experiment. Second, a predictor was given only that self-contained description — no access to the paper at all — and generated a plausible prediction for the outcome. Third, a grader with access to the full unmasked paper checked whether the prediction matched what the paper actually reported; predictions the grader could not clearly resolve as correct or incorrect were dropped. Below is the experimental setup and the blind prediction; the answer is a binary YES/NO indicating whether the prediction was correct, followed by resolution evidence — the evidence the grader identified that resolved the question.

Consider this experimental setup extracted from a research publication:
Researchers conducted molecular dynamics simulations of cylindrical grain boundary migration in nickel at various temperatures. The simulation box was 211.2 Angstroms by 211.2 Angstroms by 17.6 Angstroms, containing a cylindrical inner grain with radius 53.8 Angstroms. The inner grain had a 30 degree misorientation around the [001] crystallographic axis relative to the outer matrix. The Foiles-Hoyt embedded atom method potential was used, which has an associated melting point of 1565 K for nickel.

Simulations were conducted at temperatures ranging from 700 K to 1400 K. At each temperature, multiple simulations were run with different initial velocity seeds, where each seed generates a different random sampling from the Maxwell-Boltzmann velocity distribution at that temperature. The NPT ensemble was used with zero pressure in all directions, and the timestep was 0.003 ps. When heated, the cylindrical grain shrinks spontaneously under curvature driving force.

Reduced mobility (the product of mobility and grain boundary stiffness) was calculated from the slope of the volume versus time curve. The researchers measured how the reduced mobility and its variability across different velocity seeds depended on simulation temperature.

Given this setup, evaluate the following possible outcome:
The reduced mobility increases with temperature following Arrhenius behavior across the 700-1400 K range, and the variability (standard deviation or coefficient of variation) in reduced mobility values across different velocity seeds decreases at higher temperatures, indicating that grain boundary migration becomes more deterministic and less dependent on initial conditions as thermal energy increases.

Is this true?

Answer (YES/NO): NO